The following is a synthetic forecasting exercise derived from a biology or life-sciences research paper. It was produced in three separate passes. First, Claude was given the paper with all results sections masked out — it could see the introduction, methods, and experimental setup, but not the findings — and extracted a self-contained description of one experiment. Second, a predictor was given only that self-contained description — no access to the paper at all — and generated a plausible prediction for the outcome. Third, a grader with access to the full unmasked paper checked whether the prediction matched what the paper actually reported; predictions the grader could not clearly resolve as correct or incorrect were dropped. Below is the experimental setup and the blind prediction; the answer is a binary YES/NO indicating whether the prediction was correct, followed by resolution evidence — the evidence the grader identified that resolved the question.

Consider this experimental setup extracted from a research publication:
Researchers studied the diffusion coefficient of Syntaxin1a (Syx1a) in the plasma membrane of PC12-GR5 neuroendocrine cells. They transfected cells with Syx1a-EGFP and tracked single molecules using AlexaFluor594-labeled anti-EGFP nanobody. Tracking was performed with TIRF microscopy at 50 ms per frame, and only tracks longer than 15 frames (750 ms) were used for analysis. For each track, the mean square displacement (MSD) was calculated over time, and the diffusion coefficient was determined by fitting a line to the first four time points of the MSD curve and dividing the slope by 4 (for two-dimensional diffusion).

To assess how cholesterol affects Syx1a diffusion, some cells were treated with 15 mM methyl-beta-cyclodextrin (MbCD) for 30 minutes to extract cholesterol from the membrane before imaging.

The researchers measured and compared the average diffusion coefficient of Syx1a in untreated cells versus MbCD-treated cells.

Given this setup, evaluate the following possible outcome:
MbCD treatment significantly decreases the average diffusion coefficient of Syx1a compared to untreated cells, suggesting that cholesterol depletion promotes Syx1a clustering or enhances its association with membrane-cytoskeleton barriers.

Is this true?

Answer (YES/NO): NO